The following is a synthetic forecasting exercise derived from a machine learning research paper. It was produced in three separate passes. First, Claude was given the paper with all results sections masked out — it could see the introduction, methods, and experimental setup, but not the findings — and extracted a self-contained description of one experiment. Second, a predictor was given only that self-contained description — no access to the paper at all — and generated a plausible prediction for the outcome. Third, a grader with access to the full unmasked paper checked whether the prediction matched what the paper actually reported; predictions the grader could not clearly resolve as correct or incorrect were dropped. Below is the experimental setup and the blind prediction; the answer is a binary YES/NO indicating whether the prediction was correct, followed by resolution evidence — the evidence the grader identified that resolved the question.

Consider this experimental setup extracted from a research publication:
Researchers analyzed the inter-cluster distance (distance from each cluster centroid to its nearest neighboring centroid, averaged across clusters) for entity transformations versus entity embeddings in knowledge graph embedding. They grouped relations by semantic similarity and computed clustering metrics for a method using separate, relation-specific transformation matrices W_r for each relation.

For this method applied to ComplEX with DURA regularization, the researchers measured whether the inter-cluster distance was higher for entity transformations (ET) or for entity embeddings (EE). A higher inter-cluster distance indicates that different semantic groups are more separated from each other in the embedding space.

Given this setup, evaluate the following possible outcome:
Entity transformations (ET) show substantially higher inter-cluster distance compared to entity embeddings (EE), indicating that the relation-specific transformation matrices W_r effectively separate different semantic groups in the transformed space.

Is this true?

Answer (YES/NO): NO